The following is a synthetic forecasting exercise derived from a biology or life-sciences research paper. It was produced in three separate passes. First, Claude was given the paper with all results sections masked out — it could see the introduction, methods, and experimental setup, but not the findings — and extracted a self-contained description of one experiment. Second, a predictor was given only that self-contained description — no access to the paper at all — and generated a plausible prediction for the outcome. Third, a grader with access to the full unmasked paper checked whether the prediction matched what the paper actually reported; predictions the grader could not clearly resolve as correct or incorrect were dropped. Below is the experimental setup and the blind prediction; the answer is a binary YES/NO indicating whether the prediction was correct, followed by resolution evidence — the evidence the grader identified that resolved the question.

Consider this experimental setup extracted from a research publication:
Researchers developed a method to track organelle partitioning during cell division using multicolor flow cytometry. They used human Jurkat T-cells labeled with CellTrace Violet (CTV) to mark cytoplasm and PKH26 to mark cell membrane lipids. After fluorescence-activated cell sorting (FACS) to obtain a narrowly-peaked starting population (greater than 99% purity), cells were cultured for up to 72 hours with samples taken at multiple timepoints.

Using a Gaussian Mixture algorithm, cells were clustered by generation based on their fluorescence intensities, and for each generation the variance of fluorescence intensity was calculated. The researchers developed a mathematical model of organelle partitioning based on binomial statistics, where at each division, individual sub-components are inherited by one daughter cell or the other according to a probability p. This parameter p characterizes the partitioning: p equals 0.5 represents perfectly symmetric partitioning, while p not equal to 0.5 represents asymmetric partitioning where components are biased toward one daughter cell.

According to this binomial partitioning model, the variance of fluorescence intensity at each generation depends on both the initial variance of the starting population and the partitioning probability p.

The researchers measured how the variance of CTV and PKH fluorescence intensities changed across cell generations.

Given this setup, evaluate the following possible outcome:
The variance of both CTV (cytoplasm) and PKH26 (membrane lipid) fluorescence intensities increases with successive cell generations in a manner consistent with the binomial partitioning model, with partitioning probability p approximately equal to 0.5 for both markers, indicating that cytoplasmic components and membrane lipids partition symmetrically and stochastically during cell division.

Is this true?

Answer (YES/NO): NO